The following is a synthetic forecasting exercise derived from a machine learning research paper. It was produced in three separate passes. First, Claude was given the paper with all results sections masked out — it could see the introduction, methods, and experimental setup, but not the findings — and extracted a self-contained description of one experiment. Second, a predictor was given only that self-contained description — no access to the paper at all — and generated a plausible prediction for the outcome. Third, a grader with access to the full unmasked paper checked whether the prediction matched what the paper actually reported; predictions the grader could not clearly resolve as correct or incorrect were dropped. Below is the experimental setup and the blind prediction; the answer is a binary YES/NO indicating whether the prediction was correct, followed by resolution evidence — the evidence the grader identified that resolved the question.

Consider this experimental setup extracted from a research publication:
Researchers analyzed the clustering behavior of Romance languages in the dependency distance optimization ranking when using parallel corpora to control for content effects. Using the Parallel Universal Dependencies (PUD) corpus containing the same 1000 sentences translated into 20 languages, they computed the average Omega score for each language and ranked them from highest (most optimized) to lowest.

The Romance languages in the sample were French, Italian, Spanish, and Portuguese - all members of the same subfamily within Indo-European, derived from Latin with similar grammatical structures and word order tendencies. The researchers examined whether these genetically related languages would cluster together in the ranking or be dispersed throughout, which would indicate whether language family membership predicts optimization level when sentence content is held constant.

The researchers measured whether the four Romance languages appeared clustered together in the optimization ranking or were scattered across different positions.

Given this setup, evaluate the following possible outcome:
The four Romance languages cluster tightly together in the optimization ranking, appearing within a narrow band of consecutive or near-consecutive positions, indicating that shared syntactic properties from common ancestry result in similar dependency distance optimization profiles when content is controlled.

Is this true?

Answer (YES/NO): YES